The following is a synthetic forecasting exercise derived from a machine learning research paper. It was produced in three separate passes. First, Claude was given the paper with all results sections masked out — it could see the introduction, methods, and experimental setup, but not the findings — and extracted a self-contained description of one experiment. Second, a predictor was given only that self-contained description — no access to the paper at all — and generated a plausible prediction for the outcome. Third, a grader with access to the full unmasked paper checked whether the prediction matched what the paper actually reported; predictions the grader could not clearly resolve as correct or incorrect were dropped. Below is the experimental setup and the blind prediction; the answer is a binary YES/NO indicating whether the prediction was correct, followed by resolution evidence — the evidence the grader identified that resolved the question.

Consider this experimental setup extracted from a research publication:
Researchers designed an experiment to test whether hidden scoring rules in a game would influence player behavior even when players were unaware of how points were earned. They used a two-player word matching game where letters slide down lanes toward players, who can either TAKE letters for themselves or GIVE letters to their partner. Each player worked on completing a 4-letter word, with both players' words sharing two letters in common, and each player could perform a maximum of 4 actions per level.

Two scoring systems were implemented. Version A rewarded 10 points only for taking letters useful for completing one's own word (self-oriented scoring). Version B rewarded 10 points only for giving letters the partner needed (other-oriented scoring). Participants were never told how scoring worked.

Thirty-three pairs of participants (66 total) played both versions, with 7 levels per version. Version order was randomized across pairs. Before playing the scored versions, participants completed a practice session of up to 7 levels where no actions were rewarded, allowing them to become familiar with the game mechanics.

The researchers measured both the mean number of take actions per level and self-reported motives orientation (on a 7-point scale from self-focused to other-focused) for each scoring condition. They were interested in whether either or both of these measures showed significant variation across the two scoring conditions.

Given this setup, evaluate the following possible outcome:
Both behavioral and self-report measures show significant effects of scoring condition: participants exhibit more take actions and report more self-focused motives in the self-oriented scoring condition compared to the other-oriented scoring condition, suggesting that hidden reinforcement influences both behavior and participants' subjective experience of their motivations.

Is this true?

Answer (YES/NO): YES